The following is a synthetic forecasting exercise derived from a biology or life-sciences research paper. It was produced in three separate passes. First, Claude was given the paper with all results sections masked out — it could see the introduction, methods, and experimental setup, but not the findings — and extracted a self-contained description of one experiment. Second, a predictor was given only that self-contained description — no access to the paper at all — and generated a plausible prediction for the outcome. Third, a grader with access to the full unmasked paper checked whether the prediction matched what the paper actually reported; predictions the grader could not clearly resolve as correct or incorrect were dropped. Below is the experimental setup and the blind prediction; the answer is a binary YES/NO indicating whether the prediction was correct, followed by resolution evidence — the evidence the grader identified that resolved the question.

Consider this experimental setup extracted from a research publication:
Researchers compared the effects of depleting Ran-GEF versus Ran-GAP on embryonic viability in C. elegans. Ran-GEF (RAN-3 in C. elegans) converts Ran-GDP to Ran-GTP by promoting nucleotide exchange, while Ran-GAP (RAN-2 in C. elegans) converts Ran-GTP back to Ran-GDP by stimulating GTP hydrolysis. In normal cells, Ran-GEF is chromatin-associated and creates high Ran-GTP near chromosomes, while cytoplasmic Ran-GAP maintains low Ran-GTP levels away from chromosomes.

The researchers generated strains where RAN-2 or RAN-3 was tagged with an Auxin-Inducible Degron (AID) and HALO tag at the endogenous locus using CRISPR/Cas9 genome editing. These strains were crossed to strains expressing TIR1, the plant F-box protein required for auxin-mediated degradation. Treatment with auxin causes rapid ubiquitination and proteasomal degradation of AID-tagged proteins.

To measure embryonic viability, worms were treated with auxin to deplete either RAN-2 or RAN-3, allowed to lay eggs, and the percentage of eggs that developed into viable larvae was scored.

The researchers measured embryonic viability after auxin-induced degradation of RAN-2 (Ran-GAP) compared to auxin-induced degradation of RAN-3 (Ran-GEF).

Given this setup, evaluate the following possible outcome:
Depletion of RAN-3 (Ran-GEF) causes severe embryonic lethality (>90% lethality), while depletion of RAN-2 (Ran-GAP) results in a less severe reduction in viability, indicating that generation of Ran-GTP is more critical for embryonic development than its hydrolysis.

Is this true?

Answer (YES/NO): NO